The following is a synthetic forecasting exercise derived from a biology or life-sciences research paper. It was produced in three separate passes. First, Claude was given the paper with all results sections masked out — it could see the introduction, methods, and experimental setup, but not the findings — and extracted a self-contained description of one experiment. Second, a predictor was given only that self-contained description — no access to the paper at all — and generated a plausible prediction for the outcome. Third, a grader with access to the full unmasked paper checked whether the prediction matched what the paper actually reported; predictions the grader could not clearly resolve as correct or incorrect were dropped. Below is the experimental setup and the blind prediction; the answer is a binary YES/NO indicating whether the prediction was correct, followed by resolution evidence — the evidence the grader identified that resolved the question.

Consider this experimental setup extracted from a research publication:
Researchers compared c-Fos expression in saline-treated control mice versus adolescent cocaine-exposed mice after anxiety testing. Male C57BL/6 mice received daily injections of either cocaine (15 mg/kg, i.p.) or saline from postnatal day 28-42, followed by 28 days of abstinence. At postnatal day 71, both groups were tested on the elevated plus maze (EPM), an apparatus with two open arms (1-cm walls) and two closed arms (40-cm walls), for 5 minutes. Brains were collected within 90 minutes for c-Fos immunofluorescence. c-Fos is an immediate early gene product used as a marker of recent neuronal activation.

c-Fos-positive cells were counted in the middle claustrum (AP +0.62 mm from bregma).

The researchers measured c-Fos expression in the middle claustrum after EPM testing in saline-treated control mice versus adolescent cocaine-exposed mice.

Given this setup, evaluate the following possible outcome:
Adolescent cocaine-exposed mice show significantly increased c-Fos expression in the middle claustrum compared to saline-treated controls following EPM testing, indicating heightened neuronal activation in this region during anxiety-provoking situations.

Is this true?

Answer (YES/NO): YES